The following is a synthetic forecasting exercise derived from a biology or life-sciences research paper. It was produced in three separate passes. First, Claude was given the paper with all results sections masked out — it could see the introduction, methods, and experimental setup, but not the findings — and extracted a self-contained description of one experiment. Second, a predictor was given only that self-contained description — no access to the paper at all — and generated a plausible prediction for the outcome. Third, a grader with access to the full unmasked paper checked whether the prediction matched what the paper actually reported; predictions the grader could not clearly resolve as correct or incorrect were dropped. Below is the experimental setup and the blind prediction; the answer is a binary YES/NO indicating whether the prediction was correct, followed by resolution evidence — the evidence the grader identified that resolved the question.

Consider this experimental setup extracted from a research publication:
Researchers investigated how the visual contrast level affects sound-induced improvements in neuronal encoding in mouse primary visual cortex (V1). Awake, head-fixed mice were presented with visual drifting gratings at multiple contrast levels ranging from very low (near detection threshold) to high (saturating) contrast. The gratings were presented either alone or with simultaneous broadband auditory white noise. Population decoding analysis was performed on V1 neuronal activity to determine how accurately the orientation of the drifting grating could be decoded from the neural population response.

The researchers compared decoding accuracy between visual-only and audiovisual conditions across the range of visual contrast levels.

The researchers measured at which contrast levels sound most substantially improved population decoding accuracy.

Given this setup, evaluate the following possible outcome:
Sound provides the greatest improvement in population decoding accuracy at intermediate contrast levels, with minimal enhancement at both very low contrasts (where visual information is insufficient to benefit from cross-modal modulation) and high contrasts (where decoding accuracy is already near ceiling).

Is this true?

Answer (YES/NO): YES